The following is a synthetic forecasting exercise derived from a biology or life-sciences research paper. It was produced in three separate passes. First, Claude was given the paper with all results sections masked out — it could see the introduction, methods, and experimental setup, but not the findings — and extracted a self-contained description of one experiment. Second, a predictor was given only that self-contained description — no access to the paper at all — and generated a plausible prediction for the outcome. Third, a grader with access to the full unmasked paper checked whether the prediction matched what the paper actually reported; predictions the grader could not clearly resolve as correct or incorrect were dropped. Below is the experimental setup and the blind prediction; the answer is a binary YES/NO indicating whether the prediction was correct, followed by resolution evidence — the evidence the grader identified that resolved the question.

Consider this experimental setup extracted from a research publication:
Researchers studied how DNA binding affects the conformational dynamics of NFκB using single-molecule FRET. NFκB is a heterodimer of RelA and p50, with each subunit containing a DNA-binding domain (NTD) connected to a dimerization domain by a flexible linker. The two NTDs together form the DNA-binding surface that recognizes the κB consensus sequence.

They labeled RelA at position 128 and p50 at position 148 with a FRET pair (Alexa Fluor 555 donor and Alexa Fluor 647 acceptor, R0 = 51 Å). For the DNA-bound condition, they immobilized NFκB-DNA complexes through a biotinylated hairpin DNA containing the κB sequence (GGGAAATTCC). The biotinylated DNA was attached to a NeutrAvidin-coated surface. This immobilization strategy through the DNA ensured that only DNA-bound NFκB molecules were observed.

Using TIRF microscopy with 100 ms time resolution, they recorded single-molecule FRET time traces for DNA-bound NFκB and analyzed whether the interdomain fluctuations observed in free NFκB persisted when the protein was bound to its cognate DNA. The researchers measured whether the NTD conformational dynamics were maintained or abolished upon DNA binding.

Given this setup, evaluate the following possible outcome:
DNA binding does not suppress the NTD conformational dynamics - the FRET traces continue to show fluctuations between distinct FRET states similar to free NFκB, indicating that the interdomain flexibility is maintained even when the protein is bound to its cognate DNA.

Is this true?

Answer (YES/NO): NO